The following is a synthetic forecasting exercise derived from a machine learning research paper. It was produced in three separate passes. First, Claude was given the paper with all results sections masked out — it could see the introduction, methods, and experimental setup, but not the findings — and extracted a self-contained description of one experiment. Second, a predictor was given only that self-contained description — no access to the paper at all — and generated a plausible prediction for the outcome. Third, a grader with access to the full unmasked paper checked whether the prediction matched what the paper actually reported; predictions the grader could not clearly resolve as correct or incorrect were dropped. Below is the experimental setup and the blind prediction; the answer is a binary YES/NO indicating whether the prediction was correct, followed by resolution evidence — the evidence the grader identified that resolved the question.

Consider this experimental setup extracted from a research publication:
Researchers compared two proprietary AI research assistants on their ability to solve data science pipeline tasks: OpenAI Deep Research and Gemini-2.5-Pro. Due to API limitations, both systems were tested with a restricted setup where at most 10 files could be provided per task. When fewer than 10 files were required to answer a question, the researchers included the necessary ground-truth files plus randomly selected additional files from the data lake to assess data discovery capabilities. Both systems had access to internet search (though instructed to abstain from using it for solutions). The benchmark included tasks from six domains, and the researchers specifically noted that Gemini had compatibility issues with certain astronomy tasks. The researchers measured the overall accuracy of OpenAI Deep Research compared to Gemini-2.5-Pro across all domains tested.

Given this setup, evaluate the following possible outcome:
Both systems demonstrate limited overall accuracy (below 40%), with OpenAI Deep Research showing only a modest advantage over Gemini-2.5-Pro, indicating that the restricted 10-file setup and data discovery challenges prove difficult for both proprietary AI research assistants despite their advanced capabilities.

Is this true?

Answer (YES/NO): NO